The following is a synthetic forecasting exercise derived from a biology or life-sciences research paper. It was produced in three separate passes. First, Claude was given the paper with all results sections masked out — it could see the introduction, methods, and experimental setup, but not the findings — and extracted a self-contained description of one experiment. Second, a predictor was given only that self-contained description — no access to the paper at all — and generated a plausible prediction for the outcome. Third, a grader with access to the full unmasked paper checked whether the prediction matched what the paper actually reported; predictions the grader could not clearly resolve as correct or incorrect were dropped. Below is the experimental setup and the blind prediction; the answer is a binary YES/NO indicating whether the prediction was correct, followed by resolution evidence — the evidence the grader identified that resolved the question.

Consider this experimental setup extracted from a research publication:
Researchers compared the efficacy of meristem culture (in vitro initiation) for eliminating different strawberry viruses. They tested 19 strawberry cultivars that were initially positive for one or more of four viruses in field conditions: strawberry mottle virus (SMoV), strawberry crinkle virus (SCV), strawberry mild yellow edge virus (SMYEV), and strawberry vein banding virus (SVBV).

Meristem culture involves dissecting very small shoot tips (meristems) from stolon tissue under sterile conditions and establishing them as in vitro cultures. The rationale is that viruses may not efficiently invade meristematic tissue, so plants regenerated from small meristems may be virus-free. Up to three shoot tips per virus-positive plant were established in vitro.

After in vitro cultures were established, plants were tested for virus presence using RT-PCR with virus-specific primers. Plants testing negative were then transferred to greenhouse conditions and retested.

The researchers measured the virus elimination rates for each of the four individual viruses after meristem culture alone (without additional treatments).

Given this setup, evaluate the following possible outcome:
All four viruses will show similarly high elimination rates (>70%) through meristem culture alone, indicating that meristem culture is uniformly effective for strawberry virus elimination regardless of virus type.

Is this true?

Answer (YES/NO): NO